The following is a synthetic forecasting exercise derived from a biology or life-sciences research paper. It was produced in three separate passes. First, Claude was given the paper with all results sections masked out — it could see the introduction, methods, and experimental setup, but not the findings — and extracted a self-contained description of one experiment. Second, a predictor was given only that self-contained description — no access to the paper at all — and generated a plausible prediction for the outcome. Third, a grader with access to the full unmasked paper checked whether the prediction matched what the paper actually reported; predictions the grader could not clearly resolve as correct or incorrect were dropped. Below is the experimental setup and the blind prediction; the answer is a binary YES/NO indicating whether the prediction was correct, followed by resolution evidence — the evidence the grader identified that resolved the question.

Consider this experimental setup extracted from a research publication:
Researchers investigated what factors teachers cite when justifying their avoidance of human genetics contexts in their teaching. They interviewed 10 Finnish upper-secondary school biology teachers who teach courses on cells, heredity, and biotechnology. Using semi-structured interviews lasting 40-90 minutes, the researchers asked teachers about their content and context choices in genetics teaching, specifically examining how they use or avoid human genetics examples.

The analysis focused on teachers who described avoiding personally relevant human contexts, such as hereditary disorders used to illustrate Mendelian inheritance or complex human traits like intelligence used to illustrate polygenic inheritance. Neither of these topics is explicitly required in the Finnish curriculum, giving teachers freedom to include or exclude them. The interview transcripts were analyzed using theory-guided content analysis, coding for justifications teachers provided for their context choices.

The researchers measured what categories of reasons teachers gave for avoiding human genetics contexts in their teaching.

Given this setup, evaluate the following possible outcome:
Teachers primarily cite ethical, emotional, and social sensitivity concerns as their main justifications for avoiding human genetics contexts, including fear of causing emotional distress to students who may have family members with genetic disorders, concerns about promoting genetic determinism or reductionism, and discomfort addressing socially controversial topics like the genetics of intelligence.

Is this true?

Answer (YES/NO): NO